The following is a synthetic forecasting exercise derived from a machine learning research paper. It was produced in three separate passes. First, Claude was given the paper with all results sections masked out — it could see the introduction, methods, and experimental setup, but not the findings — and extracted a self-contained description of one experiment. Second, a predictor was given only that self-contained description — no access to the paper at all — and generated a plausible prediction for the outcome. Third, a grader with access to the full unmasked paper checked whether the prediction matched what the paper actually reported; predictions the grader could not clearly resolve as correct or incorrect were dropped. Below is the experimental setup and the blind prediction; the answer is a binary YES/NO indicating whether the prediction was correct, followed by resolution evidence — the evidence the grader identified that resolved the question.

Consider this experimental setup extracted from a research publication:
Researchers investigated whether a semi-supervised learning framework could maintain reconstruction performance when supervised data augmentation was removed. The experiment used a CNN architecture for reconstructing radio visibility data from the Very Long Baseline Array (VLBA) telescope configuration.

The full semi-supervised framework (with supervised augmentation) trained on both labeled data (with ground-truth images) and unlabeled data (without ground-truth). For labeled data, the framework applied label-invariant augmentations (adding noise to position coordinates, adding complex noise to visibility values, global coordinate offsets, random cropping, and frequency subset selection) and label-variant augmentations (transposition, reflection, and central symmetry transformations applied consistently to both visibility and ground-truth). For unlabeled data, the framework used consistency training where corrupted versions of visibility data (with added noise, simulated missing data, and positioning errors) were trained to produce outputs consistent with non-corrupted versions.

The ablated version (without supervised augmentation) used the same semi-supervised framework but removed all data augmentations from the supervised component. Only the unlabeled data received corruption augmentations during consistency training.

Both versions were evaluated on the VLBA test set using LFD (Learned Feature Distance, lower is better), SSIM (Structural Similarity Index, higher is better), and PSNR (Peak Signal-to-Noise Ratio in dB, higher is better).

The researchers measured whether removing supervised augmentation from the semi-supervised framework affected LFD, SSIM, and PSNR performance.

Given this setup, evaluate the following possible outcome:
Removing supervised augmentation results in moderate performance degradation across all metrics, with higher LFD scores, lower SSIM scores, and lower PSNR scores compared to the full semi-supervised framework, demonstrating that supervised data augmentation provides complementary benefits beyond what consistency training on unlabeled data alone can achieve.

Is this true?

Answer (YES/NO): NO